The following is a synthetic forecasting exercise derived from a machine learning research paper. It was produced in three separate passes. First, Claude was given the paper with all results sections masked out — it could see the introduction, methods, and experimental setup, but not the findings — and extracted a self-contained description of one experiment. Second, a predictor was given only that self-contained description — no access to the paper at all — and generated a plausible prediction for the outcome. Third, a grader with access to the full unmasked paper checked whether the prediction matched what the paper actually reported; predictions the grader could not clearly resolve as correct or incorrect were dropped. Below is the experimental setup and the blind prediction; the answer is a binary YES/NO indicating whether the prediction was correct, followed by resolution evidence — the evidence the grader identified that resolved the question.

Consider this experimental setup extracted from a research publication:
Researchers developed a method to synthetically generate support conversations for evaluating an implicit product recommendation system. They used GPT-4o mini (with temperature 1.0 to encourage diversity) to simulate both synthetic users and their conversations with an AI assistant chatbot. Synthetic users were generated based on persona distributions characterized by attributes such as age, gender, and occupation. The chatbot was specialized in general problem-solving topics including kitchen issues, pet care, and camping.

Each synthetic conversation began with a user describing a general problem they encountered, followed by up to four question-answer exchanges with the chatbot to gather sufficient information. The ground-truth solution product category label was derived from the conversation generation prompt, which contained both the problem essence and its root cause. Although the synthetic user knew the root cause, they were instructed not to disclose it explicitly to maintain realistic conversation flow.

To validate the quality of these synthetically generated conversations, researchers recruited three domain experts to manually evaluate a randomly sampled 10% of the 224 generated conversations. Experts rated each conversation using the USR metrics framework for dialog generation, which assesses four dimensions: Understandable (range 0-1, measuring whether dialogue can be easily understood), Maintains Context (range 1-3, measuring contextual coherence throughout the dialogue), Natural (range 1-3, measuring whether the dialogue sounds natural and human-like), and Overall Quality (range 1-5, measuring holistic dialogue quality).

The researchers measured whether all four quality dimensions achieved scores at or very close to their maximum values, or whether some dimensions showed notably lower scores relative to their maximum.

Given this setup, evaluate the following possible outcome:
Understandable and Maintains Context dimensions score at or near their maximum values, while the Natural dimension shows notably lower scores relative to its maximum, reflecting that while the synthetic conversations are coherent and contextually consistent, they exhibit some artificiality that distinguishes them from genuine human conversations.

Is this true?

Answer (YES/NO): YES